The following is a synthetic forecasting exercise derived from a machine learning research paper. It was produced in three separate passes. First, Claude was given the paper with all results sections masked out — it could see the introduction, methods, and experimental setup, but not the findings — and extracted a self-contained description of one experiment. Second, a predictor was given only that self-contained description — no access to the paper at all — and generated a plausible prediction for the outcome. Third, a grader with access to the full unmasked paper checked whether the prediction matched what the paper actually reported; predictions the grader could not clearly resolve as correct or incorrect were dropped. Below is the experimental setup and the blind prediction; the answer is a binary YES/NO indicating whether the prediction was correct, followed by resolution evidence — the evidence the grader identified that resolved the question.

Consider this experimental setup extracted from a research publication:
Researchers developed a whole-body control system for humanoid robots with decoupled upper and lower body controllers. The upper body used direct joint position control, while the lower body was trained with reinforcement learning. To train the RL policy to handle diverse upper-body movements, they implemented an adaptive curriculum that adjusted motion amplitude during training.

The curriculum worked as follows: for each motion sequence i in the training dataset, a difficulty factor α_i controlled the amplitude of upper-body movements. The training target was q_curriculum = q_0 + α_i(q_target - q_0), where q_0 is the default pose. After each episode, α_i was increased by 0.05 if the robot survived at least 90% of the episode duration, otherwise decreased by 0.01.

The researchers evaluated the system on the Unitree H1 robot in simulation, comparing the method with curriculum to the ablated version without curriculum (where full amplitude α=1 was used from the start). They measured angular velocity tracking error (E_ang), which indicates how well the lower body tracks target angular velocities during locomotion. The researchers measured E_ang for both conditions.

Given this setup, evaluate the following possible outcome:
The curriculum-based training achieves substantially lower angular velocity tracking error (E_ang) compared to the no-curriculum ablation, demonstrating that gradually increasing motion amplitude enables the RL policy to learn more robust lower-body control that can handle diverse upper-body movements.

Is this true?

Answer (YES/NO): NO